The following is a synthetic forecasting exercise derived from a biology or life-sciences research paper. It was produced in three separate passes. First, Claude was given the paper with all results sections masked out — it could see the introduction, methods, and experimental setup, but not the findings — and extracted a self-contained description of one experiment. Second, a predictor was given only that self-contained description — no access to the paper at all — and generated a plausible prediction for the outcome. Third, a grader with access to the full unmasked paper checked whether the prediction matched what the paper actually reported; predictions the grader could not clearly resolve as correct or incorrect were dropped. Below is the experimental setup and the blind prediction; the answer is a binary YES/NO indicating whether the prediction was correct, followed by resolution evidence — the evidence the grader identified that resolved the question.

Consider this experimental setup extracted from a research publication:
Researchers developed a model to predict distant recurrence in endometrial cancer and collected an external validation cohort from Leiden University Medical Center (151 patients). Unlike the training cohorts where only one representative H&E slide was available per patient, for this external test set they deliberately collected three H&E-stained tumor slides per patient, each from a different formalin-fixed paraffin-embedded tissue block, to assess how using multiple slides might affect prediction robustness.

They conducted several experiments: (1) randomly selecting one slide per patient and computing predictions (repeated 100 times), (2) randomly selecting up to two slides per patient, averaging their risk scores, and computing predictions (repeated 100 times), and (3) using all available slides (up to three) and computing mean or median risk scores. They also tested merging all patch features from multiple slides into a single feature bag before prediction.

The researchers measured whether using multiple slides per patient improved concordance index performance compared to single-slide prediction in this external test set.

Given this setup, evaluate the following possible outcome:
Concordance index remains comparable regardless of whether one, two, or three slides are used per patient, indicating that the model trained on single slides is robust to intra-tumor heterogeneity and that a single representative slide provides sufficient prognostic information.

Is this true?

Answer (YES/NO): NO